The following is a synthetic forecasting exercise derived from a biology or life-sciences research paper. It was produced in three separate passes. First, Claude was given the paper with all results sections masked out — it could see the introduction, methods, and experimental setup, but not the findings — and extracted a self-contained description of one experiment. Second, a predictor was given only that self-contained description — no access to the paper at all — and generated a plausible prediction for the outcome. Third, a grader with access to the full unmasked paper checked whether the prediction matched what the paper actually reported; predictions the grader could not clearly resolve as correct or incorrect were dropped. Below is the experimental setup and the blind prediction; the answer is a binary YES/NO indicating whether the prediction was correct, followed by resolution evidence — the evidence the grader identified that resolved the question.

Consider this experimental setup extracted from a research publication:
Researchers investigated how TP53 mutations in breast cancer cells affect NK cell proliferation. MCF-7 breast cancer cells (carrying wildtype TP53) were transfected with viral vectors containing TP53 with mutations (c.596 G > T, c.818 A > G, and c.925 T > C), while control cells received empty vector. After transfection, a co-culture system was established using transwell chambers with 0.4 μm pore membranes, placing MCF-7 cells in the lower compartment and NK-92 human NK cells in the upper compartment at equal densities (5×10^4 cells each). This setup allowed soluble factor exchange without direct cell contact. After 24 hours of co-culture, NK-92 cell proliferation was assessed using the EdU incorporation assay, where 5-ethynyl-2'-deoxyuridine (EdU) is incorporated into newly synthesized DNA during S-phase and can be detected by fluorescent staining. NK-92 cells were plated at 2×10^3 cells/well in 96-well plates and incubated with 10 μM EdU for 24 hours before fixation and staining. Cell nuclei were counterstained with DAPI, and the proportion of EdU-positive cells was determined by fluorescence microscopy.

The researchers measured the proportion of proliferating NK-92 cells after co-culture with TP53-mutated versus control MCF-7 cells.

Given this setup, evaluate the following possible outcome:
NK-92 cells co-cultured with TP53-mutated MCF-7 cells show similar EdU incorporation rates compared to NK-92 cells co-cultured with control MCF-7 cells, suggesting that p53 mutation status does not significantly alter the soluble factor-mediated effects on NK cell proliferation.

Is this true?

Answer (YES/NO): NO